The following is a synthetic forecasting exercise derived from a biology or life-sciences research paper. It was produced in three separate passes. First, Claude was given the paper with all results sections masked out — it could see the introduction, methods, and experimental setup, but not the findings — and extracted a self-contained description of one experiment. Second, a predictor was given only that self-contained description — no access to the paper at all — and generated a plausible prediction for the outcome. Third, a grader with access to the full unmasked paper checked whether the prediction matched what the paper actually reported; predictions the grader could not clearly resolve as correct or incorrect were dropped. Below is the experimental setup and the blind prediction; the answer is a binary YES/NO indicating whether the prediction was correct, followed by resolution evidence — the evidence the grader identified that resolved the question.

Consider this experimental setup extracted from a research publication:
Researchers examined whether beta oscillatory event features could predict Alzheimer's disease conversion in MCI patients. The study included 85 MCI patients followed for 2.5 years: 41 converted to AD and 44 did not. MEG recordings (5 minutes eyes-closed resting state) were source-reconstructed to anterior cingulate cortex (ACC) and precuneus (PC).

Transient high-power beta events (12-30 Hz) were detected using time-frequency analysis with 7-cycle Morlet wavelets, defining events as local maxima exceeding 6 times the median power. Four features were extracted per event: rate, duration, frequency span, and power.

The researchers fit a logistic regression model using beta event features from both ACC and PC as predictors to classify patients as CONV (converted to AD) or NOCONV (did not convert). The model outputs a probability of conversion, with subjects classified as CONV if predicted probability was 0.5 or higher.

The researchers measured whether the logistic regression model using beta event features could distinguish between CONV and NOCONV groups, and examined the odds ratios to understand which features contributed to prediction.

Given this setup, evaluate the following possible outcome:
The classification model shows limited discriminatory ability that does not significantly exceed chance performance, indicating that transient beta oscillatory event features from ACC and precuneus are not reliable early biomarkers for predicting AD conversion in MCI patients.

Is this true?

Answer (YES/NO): NO